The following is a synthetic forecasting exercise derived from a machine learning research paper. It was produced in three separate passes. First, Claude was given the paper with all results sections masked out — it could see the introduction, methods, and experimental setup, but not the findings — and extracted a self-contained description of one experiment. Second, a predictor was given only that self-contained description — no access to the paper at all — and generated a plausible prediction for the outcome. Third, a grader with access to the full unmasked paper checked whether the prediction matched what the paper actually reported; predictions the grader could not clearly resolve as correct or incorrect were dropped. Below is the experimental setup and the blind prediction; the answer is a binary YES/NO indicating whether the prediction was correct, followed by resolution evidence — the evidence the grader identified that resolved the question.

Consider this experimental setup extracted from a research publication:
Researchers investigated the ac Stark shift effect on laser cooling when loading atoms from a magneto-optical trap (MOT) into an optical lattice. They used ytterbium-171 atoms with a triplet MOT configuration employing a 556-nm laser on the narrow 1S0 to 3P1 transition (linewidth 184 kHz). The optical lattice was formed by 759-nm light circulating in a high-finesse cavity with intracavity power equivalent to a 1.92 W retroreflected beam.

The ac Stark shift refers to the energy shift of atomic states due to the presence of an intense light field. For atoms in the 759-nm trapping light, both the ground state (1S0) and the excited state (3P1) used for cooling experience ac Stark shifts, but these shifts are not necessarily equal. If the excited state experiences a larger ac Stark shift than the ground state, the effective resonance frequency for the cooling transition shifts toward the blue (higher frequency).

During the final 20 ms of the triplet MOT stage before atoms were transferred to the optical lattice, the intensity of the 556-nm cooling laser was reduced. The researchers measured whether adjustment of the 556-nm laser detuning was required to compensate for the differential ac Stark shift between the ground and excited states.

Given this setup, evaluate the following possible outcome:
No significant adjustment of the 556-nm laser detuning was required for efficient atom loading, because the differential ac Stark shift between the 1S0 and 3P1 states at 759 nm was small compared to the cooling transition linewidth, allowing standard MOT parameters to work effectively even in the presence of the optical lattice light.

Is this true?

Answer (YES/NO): NO